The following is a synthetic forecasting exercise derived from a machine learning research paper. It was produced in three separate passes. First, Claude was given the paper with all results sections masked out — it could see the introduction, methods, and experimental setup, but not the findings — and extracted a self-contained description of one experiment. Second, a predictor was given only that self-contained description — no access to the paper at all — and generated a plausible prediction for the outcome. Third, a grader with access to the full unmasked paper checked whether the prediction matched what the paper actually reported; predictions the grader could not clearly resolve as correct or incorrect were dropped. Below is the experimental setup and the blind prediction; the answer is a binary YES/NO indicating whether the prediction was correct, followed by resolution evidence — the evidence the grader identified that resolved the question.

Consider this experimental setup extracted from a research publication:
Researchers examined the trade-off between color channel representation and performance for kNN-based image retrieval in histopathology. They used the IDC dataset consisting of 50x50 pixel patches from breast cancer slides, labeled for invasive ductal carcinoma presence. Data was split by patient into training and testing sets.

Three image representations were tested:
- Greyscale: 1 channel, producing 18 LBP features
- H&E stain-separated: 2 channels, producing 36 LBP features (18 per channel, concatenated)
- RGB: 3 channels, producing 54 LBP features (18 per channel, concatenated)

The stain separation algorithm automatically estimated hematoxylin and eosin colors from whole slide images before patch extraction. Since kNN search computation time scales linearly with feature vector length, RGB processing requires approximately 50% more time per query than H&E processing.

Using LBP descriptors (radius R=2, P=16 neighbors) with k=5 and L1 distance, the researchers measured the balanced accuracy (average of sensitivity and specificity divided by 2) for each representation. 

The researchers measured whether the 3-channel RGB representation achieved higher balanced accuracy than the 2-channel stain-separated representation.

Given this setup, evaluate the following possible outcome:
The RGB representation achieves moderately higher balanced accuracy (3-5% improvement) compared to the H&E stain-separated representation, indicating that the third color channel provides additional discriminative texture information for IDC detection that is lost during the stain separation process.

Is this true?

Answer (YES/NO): NO